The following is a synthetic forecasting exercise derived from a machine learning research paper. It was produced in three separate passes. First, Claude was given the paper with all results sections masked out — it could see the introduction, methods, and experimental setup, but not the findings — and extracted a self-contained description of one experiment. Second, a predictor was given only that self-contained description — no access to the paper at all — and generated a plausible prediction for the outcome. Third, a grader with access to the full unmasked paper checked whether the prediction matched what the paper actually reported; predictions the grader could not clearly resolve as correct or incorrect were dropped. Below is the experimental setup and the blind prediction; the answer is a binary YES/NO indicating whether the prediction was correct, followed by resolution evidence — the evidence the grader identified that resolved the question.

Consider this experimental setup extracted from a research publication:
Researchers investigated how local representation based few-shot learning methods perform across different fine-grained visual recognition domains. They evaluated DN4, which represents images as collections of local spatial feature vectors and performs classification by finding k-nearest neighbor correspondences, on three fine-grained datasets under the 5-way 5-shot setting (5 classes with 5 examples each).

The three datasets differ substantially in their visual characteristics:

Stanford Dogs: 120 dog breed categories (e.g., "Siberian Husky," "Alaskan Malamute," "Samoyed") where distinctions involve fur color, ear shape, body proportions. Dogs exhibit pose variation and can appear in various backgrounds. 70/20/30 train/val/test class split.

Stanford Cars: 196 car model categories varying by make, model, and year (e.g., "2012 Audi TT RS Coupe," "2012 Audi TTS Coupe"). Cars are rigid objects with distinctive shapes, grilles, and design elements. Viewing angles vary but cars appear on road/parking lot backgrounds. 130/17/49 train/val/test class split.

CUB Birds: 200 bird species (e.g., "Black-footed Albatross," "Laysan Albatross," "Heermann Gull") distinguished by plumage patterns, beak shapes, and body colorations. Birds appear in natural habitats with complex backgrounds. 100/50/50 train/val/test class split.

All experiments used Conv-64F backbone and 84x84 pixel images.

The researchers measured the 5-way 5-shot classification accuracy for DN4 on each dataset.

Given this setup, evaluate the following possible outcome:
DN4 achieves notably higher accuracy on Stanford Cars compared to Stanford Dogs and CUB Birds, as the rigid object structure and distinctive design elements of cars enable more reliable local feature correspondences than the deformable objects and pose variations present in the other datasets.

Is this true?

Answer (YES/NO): YES